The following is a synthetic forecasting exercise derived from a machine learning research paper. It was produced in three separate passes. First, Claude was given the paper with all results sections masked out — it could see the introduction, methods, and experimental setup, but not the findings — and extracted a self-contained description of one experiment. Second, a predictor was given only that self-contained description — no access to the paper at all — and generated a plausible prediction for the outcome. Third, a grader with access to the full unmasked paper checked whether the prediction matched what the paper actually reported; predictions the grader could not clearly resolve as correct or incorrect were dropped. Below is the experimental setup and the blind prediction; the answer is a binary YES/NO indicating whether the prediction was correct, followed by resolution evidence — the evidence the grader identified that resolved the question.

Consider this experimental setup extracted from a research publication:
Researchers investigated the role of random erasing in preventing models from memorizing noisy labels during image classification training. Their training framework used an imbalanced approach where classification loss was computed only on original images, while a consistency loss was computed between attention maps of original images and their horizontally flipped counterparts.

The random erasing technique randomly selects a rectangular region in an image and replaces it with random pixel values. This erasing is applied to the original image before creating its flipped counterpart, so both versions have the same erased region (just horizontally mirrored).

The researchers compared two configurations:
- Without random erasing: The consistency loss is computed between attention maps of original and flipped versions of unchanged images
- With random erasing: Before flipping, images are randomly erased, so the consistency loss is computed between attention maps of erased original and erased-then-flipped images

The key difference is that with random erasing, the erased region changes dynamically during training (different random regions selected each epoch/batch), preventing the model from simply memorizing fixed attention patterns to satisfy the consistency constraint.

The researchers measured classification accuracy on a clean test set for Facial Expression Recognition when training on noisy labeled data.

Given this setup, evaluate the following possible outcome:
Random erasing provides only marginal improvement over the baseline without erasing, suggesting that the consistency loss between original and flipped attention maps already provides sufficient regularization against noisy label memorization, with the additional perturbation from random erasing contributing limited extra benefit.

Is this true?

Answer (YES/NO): NO